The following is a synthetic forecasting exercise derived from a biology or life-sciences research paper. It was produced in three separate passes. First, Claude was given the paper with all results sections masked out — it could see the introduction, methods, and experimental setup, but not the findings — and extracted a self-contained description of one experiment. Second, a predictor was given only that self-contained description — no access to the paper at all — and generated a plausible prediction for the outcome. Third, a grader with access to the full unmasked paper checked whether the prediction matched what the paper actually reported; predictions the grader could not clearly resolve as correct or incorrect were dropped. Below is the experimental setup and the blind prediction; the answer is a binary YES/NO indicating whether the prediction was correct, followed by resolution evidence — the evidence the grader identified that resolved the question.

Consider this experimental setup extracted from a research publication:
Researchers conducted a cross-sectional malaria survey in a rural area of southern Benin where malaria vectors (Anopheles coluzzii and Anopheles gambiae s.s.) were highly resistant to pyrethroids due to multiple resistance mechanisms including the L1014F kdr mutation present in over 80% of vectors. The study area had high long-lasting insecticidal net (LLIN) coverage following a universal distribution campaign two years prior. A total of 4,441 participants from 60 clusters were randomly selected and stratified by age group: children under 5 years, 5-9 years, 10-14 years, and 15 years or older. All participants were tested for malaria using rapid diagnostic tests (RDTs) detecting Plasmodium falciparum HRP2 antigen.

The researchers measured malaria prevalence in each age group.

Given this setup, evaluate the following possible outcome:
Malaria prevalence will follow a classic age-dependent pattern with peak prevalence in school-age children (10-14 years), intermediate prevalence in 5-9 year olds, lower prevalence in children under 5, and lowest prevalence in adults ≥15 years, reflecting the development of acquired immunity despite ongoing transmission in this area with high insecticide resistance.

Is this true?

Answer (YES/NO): NO